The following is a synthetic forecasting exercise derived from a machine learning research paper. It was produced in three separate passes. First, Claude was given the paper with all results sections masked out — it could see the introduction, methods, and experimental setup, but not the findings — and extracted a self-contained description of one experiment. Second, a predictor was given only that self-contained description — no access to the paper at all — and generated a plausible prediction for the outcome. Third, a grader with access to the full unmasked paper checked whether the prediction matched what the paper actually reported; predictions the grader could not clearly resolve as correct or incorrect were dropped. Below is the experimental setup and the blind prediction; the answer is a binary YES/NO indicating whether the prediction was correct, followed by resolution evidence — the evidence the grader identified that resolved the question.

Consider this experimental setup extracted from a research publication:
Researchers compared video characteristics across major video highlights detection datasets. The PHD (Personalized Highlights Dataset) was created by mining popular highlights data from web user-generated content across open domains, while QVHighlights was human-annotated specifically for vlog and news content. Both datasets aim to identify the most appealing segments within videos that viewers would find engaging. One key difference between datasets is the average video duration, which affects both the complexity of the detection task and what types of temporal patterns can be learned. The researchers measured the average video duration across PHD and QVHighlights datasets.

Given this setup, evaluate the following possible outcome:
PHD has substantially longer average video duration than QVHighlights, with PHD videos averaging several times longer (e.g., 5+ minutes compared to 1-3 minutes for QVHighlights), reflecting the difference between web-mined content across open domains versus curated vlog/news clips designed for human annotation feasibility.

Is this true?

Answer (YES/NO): YES